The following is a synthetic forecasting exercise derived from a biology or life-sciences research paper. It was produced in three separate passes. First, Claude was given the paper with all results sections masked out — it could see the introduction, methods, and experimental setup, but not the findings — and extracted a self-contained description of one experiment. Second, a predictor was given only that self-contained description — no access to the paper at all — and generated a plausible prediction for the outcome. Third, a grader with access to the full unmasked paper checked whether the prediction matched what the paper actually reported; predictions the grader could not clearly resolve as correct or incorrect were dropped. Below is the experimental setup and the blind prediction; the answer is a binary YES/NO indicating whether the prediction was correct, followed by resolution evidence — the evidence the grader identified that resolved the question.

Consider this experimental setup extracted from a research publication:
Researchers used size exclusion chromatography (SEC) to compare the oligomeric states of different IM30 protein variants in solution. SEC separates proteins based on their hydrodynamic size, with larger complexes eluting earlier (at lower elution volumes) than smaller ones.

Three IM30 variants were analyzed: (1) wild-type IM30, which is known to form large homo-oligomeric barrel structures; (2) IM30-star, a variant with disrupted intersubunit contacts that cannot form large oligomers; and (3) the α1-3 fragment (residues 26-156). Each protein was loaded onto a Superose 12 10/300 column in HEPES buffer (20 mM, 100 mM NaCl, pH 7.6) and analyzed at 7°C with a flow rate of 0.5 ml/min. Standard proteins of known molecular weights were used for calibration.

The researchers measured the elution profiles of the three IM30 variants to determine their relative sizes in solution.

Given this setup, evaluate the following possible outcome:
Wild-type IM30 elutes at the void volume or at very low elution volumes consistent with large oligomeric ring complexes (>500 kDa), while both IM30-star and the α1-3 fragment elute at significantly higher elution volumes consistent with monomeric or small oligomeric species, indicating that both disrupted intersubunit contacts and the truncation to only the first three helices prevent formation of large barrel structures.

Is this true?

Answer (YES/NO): YES